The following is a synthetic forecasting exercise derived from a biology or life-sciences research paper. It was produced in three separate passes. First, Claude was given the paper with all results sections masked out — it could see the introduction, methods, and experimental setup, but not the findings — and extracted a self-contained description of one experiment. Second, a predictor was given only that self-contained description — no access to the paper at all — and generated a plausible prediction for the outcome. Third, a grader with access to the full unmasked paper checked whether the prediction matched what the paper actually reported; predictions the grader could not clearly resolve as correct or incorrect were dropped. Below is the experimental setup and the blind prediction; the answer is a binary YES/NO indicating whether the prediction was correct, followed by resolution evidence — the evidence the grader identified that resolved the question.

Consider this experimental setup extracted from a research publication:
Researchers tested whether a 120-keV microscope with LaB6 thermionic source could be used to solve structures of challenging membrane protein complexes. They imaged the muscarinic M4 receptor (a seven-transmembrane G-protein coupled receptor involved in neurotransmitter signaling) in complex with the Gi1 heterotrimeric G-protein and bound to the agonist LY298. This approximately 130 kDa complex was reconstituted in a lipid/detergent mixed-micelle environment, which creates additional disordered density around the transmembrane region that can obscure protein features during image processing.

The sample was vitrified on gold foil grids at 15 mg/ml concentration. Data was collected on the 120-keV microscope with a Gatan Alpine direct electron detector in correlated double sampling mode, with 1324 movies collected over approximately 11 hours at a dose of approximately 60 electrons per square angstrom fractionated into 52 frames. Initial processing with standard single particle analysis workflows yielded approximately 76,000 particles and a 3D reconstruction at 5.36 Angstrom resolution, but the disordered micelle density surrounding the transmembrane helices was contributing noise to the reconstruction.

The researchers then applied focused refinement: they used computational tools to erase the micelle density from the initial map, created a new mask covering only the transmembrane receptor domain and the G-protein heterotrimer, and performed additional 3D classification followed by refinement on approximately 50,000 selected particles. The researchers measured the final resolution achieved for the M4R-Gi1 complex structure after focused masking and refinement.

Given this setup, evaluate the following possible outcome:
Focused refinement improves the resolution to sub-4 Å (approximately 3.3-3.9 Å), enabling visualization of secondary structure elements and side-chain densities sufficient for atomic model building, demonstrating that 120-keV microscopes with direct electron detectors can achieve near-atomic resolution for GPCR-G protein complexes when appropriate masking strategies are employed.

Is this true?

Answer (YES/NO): NO